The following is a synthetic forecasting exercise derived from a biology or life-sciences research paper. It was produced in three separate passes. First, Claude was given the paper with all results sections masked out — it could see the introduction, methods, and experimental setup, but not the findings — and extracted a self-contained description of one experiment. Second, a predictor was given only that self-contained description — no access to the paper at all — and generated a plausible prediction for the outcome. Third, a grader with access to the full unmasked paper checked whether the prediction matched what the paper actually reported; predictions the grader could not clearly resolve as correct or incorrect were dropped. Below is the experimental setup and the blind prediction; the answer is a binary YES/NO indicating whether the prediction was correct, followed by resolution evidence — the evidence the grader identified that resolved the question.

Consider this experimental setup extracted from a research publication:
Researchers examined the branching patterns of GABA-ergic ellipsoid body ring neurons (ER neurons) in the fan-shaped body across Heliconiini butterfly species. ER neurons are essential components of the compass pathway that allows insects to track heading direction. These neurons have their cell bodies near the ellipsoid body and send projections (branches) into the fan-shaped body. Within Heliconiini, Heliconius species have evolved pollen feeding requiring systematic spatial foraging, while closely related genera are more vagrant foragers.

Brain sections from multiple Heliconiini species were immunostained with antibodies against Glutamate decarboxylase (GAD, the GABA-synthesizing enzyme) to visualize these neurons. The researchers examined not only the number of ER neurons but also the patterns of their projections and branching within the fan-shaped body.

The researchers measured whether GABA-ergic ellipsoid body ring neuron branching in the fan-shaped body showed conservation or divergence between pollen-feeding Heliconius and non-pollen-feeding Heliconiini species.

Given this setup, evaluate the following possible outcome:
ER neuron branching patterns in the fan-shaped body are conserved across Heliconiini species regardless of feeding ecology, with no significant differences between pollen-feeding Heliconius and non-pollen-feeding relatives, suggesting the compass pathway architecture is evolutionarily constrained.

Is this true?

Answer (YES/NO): NO